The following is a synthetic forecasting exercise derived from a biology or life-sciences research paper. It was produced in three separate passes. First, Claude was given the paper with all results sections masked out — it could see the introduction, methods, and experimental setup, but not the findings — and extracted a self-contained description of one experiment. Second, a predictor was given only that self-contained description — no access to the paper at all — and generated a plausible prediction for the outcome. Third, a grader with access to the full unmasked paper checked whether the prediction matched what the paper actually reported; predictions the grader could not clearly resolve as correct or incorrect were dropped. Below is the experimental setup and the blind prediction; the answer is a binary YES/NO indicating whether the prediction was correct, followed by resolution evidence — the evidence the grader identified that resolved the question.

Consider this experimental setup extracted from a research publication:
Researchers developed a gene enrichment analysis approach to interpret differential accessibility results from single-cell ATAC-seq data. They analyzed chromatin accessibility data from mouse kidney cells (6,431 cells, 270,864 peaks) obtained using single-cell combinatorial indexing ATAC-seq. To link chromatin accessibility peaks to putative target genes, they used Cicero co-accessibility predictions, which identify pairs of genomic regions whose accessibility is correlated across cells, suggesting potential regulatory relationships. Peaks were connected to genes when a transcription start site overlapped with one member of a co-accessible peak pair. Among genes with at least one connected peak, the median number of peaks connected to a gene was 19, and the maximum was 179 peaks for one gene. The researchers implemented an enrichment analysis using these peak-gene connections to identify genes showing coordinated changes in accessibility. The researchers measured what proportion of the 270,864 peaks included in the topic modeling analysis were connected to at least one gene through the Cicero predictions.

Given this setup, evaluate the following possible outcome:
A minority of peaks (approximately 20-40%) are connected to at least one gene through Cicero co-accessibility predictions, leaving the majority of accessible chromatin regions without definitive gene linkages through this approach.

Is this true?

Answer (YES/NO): NO